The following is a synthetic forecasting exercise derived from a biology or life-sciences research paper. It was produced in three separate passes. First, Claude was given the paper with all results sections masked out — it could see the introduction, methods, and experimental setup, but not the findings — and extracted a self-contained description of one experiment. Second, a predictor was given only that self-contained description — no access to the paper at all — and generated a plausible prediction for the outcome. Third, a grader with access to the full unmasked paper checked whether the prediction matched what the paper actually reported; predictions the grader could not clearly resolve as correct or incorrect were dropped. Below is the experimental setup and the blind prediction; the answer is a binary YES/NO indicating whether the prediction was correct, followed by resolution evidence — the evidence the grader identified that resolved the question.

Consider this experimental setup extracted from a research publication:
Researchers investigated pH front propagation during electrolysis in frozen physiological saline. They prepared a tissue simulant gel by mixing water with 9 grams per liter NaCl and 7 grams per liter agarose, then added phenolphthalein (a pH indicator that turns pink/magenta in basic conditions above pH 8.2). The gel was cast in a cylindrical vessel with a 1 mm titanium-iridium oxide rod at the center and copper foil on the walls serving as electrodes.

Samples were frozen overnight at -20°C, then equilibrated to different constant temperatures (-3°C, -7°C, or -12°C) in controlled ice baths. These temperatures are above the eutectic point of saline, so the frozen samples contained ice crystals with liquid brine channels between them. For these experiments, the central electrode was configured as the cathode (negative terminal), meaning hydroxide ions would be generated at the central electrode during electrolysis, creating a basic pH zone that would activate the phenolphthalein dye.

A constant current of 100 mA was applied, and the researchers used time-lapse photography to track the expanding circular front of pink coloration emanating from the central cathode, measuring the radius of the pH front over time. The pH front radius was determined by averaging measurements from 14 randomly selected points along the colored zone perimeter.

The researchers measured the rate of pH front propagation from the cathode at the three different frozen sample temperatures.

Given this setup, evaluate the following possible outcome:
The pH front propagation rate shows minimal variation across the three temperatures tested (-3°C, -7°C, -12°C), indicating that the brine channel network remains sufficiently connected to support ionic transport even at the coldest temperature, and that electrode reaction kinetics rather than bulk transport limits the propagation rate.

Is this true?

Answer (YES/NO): NO